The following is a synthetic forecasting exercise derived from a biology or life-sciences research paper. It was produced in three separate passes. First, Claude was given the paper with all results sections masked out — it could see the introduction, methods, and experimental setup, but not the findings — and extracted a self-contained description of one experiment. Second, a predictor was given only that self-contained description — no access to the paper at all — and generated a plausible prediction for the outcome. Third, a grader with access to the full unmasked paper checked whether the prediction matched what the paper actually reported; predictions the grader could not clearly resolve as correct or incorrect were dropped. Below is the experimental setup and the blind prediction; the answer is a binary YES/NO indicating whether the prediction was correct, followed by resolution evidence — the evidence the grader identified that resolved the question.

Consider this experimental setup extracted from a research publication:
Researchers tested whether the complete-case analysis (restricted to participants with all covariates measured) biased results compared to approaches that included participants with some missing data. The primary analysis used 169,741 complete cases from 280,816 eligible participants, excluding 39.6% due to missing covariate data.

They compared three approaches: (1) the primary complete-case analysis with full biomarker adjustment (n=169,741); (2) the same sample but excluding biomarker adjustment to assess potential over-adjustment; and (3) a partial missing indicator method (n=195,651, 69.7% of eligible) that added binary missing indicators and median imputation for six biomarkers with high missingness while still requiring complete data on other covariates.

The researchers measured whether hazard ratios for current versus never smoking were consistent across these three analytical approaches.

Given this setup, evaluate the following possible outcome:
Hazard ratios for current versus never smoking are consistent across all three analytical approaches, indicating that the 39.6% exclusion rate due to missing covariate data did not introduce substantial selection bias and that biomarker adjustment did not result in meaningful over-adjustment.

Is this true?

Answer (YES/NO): YES